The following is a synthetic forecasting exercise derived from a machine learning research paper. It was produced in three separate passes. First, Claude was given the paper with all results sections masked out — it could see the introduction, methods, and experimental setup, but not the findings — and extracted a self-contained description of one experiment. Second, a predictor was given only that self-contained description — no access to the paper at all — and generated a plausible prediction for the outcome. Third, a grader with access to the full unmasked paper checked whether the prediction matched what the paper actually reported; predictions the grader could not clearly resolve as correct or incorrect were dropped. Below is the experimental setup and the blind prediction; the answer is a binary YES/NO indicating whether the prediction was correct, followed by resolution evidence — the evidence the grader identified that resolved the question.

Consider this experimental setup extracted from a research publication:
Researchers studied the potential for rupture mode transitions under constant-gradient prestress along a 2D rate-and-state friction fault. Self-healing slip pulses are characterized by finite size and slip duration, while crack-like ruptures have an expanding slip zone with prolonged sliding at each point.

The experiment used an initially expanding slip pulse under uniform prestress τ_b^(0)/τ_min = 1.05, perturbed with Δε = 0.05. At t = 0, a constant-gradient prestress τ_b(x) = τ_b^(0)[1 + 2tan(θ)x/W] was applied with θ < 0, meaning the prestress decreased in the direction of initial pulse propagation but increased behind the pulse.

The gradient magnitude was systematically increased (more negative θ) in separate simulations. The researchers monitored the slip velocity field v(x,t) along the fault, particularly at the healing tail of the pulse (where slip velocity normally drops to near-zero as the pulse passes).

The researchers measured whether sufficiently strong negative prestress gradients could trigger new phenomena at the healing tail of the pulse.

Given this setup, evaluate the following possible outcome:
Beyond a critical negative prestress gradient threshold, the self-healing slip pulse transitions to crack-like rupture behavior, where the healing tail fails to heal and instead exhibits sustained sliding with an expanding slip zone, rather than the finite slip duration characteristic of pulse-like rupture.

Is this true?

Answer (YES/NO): YES